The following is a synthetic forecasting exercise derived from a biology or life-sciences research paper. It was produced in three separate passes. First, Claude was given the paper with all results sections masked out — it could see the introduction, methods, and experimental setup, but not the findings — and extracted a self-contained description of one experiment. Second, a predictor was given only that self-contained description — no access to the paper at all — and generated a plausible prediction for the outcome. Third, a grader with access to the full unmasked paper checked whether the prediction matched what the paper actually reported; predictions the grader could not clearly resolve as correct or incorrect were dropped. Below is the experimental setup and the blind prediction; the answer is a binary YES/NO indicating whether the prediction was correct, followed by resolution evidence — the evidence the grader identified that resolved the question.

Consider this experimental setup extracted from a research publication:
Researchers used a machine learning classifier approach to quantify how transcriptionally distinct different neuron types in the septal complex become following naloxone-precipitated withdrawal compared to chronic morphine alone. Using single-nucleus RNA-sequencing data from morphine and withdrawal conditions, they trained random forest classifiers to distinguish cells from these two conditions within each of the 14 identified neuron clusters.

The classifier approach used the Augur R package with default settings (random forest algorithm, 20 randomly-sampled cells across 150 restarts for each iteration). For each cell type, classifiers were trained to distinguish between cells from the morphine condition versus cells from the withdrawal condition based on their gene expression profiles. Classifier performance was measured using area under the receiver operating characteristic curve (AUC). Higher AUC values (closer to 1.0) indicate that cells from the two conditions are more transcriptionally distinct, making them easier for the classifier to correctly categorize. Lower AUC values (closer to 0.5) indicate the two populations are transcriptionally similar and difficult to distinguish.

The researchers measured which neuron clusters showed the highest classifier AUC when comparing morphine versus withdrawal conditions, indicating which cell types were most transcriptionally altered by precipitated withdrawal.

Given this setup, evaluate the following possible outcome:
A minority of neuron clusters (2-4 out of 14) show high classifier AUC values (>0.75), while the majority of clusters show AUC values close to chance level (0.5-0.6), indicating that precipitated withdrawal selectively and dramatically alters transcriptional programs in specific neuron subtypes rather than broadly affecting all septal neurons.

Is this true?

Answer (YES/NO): NO